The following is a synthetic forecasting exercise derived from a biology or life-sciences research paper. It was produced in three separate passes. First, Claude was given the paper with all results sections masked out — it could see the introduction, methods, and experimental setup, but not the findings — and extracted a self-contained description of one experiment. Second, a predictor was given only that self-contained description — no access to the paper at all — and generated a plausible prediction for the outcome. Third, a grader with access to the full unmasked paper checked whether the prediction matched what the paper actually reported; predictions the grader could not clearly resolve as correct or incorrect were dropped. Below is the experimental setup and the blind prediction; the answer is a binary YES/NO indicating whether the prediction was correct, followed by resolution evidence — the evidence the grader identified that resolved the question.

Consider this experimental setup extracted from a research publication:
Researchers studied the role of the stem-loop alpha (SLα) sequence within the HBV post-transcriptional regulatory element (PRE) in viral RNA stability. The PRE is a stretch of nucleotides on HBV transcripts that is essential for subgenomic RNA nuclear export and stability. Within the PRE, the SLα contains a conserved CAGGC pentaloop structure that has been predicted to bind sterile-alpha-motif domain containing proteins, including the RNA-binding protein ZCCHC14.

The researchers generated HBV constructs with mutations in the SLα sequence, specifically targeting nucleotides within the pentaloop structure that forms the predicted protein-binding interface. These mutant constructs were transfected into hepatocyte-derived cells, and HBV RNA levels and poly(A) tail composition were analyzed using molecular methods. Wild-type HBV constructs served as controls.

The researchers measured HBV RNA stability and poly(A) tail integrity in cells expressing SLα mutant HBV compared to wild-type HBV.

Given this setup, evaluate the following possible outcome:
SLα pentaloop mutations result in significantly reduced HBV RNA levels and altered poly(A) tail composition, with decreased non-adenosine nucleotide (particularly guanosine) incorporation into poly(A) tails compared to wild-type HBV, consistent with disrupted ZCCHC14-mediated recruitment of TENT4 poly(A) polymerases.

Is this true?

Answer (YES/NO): YES